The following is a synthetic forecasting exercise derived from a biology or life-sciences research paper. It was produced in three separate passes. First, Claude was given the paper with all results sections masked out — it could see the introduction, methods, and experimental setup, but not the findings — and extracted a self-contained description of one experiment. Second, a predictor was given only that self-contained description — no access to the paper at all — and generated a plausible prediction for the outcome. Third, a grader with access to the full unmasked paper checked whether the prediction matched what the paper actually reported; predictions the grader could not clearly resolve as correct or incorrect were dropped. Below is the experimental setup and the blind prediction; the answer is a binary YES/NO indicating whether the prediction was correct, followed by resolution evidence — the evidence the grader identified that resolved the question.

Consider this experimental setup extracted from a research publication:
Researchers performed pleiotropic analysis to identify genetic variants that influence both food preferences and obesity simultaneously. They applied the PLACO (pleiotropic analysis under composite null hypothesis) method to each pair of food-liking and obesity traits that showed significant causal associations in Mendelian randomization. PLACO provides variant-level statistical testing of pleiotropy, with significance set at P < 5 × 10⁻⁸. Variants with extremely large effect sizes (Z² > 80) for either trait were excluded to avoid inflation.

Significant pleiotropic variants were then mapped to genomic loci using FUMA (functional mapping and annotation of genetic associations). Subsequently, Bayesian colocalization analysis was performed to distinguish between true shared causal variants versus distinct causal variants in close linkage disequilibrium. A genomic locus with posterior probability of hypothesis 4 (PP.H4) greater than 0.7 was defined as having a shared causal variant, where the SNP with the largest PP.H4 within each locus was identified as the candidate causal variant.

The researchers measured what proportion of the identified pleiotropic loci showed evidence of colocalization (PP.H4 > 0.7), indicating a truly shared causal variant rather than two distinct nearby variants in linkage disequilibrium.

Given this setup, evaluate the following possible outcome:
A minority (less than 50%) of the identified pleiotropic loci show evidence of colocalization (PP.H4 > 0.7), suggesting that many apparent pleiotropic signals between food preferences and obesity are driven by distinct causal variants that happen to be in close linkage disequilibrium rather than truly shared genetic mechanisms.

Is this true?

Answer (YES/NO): YES